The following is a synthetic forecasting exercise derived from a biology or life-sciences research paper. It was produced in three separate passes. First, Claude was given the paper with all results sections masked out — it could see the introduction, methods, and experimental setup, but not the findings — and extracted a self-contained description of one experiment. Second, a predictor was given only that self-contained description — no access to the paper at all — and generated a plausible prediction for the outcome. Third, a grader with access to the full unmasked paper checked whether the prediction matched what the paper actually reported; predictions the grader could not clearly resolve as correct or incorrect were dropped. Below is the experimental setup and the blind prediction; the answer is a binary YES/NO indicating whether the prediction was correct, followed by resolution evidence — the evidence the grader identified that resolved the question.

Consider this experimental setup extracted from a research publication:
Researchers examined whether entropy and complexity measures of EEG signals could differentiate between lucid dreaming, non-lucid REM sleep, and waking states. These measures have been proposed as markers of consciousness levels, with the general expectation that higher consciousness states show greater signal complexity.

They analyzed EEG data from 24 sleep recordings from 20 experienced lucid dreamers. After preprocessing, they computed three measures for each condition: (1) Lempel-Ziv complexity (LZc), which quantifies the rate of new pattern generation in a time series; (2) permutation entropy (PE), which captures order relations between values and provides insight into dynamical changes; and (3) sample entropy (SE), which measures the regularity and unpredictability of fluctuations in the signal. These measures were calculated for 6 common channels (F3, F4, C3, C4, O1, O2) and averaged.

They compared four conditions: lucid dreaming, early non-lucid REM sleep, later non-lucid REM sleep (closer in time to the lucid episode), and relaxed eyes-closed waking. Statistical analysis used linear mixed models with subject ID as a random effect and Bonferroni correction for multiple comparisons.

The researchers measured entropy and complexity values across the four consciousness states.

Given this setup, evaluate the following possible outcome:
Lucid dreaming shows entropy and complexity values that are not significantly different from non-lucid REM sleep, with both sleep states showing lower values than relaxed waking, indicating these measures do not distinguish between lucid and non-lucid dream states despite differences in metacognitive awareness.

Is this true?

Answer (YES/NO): NO